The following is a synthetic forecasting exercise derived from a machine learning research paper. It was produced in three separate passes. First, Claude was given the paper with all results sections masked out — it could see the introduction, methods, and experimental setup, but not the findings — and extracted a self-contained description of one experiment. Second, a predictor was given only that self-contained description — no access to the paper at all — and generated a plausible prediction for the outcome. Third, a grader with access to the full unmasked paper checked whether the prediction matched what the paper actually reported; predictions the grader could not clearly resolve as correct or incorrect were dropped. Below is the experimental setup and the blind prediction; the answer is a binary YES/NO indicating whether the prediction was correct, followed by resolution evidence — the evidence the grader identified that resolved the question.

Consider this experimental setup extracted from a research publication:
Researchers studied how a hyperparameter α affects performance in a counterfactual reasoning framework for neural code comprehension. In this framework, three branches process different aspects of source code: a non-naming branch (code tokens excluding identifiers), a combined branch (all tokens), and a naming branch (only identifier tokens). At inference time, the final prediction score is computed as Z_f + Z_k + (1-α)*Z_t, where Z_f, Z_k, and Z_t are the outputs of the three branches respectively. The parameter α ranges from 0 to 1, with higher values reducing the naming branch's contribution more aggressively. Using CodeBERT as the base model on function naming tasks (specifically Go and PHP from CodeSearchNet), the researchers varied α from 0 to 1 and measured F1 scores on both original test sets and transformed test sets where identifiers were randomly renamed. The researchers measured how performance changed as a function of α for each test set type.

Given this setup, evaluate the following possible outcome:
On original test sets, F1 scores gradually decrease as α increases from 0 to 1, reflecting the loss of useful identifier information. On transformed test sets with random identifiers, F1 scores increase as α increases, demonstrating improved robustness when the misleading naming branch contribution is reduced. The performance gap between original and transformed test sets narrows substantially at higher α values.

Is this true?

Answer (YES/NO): NO